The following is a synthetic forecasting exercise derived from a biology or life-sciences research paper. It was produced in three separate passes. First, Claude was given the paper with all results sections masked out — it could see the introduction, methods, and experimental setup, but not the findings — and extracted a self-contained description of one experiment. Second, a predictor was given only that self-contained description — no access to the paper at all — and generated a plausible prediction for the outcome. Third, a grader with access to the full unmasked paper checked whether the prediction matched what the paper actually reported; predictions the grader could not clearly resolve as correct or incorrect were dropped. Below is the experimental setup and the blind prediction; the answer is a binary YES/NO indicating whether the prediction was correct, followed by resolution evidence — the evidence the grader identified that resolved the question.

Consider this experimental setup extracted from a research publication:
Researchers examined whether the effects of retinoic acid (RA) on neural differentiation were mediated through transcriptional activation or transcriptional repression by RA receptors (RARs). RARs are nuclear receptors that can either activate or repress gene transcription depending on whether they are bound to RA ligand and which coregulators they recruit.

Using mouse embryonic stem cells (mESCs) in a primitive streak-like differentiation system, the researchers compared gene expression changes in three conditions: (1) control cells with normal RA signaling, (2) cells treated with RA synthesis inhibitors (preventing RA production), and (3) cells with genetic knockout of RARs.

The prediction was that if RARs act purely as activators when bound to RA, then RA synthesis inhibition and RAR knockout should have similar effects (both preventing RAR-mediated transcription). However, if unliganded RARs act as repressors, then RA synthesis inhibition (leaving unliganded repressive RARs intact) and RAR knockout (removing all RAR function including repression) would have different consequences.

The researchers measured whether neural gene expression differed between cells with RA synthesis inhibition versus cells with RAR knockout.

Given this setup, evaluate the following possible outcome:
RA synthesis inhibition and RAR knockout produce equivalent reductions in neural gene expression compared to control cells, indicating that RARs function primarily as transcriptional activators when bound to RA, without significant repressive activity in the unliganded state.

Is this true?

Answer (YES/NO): NO